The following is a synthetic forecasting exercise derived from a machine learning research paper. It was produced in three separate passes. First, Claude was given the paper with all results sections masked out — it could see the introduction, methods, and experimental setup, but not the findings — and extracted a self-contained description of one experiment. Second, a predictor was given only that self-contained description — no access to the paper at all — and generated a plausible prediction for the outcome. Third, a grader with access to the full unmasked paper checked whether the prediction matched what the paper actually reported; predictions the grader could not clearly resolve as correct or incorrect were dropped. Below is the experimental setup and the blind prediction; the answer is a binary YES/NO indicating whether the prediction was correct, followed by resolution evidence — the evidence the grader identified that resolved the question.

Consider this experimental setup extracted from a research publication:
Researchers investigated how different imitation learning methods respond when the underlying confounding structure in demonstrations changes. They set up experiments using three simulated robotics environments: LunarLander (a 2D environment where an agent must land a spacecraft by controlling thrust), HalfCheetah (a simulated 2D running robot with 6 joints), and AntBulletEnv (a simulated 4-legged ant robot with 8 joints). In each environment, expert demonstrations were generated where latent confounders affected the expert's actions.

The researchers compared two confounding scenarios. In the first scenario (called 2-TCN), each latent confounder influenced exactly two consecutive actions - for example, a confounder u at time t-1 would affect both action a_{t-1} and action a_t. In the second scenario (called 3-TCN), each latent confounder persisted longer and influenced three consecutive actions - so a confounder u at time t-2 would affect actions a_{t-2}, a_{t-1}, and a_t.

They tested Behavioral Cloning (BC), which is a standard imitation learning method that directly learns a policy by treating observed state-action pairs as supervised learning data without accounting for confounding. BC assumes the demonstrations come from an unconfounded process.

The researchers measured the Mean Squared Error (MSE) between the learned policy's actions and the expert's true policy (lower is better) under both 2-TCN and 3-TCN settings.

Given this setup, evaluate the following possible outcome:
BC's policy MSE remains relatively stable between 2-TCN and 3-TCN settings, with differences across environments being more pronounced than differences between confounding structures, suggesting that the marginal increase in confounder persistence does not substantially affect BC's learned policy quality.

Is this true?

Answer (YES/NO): NO